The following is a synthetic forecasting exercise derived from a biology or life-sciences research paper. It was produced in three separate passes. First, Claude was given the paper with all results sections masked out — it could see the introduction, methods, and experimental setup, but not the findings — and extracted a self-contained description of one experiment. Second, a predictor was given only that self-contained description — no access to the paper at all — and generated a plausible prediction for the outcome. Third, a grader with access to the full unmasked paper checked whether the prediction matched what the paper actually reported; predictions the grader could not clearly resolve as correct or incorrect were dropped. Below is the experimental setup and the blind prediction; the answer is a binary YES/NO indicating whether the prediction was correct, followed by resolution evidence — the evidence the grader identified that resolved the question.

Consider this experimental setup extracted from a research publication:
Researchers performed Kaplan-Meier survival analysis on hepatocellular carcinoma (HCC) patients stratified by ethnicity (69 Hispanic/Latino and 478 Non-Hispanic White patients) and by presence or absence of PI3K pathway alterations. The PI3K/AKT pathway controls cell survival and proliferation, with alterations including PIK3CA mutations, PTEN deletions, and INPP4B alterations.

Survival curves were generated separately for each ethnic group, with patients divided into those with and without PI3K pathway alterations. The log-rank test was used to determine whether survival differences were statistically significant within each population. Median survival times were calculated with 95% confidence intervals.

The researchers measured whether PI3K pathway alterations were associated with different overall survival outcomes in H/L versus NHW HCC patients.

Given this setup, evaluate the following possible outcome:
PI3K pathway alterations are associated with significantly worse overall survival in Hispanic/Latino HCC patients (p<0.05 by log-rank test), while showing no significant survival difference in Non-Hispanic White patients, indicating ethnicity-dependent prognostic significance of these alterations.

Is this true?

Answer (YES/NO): NO